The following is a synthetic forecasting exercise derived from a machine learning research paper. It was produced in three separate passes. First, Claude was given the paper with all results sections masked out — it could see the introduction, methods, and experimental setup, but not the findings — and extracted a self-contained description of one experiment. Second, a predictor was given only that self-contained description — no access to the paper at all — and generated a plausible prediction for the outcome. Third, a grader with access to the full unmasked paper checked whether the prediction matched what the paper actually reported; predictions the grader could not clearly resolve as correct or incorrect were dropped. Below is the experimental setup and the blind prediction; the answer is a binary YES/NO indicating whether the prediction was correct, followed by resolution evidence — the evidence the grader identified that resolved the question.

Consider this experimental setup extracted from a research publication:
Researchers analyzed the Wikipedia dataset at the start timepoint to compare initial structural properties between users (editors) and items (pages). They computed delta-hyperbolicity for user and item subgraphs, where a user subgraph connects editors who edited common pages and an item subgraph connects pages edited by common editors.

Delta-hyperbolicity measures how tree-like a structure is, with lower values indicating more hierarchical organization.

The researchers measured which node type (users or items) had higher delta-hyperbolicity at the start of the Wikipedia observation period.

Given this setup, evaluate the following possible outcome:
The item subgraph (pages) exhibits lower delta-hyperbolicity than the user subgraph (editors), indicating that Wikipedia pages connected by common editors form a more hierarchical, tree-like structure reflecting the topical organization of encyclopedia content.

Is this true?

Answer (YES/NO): NO